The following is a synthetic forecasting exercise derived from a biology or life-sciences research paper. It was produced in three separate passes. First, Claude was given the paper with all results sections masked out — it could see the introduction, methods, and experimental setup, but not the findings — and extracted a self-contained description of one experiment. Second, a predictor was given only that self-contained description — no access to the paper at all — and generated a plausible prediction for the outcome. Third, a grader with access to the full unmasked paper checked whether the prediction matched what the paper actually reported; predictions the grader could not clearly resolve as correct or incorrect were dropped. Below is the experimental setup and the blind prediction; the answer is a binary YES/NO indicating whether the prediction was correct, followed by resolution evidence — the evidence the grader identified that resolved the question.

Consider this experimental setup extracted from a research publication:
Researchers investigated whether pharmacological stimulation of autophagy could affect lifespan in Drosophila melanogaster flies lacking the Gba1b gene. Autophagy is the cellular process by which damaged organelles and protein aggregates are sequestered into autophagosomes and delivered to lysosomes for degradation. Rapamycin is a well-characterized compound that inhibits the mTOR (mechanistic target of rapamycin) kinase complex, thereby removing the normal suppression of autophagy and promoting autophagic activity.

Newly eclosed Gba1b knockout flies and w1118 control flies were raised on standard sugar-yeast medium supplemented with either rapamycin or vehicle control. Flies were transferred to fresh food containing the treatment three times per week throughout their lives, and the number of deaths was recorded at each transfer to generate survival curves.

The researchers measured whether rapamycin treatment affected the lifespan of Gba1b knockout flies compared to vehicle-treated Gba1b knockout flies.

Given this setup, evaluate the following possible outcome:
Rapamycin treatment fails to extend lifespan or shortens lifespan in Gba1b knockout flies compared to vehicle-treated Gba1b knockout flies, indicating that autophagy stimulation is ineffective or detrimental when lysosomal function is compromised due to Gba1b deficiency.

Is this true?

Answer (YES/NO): NO